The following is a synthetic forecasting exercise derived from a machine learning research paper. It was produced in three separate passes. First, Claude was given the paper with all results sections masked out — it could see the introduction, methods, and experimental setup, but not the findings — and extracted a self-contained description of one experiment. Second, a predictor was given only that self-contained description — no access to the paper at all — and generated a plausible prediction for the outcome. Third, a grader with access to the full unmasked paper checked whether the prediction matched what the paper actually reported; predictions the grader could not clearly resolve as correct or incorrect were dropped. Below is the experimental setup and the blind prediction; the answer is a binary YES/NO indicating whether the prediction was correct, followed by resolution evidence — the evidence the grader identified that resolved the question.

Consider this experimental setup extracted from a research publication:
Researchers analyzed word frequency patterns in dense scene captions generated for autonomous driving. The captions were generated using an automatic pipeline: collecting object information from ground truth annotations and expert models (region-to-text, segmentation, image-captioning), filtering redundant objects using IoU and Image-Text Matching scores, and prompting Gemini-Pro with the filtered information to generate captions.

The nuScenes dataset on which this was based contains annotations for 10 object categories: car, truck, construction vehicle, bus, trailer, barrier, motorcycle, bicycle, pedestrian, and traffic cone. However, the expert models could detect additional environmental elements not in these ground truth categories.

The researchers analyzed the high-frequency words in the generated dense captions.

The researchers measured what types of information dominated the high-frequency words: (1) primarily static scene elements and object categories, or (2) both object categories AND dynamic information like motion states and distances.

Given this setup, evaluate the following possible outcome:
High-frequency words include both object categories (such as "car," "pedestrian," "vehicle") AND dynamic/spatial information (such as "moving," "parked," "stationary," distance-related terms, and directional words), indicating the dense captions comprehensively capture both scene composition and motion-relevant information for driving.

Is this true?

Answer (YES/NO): YES